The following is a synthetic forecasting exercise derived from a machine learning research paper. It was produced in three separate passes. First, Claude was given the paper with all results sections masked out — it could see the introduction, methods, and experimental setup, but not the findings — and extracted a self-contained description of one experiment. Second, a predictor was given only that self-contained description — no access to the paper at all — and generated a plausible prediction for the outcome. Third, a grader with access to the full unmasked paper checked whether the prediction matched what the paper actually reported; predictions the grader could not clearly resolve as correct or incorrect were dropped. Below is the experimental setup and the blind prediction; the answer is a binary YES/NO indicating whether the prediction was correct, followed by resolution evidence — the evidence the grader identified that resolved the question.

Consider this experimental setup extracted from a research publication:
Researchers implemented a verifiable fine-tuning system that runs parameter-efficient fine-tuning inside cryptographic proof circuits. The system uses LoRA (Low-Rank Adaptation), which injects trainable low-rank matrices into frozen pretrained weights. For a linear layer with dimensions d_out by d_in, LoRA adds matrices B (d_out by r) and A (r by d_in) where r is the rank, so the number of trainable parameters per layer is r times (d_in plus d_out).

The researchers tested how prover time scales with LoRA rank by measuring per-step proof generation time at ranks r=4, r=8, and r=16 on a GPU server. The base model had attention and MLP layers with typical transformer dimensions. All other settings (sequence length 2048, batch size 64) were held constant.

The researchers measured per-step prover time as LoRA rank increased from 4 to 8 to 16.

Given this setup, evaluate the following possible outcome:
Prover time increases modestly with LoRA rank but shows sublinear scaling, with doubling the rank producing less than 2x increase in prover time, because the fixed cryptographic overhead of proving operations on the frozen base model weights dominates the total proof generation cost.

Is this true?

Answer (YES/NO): NO